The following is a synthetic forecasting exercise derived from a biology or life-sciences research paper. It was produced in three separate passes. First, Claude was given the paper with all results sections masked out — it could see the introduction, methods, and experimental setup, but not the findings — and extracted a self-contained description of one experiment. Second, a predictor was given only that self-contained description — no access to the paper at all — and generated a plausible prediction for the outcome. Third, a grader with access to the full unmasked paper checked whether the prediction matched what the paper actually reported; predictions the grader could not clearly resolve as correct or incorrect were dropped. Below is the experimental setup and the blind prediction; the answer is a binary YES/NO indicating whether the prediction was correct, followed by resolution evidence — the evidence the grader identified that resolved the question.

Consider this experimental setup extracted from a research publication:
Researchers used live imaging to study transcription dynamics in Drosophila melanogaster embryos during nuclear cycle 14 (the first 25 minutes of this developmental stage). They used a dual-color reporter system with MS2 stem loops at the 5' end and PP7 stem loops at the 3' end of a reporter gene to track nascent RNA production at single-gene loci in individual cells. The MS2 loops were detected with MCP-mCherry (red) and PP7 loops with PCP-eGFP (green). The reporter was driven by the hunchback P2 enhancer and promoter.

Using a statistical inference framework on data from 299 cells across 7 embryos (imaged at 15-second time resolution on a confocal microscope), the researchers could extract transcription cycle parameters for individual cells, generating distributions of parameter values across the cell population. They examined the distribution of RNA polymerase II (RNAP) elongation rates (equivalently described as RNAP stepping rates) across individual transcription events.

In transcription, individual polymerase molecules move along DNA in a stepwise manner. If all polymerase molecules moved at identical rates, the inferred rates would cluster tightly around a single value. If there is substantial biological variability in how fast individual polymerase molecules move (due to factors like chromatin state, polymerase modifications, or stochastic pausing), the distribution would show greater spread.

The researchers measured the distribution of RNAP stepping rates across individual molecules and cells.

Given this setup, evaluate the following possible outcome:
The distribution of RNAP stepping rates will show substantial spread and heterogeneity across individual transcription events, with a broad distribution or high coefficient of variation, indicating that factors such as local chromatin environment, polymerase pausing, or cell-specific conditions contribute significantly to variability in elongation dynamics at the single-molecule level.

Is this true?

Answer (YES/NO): YES